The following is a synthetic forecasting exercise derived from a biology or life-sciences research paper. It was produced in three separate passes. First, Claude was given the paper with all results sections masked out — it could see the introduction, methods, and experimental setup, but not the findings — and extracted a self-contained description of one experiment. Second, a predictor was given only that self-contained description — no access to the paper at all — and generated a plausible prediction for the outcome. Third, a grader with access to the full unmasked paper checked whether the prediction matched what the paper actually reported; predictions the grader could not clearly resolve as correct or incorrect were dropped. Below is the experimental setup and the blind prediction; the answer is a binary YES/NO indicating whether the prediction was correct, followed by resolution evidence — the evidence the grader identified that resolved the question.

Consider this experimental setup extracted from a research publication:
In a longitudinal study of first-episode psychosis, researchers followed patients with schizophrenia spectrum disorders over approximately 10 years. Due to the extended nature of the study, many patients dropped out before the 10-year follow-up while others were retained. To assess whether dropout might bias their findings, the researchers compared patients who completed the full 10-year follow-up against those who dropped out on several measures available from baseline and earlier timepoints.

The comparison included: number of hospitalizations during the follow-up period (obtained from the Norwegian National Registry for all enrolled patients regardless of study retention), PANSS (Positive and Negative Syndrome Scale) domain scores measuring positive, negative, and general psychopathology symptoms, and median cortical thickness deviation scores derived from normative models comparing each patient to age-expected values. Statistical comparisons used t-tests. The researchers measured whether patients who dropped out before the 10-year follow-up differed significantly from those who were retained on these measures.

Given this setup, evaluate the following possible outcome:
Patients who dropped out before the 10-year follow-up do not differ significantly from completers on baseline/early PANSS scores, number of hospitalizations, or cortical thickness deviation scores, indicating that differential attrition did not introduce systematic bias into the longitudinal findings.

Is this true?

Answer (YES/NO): YES